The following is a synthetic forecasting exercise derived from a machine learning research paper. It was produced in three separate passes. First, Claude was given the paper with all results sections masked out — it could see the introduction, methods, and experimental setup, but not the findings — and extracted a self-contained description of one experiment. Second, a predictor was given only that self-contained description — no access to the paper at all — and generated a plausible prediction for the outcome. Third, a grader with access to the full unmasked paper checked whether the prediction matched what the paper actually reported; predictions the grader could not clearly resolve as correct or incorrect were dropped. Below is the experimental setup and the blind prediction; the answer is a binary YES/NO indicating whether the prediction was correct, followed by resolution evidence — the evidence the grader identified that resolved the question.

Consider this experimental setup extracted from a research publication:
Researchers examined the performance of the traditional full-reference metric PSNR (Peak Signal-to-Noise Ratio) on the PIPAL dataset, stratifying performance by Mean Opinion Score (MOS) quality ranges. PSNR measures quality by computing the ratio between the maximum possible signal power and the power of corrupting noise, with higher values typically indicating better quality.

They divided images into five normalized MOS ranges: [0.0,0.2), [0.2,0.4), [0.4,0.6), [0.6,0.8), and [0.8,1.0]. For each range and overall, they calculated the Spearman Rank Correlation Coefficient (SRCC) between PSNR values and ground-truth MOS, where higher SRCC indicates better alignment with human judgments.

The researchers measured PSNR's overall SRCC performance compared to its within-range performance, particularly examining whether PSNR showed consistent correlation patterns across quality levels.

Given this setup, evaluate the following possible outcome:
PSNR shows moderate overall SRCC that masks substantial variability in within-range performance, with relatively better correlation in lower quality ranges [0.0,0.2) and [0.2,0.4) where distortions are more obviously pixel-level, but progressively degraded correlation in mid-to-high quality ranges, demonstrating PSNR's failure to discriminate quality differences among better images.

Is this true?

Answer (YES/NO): NO